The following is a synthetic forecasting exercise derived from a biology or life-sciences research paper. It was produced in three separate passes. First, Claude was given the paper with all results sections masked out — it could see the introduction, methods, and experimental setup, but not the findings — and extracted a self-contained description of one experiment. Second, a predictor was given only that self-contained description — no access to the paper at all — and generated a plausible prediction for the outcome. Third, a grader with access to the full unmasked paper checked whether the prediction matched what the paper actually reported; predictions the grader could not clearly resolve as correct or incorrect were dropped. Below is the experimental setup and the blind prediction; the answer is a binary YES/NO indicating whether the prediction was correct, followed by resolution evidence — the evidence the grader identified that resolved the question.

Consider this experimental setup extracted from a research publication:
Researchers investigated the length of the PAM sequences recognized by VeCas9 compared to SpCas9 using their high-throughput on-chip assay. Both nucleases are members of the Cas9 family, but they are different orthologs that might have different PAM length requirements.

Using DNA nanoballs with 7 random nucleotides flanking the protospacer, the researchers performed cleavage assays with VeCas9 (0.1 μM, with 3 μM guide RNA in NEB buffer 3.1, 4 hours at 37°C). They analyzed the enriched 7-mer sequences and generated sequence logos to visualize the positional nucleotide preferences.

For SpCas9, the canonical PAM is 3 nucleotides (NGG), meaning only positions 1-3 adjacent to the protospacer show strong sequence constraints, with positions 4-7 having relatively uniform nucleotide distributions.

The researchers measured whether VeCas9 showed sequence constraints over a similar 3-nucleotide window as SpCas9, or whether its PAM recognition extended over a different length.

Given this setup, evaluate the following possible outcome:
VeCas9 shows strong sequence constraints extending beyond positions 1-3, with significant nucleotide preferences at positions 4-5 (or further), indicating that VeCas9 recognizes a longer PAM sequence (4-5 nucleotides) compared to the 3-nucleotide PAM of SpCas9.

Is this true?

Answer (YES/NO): YES